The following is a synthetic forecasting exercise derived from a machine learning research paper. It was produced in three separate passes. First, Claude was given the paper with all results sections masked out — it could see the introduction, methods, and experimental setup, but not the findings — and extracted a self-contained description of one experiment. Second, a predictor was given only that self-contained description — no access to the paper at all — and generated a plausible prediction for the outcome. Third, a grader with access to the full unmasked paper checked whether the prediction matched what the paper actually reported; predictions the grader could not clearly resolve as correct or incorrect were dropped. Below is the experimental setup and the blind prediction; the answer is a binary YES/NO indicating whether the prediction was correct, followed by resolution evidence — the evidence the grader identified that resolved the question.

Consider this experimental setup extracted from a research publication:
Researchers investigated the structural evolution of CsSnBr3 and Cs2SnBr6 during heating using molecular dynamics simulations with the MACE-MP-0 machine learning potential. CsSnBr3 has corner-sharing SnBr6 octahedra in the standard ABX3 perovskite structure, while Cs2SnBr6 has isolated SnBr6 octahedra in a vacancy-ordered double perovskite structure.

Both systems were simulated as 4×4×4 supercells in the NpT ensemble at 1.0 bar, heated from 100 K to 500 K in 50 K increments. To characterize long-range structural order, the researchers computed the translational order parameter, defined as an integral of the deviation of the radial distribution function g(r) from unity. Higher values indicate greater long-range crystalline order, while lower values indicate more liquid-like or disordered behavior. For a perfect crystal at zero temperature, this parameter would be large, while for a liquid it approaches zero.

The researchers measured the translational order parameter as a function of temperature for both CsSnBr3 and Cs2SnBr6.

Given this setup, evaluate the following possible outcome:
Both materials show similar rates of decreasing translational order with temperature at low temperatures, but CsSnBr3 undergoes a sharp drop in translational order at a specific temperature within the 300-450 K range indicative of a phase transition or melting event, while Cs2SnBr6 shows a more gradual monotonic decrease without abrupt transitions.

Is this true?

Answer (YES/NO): NO